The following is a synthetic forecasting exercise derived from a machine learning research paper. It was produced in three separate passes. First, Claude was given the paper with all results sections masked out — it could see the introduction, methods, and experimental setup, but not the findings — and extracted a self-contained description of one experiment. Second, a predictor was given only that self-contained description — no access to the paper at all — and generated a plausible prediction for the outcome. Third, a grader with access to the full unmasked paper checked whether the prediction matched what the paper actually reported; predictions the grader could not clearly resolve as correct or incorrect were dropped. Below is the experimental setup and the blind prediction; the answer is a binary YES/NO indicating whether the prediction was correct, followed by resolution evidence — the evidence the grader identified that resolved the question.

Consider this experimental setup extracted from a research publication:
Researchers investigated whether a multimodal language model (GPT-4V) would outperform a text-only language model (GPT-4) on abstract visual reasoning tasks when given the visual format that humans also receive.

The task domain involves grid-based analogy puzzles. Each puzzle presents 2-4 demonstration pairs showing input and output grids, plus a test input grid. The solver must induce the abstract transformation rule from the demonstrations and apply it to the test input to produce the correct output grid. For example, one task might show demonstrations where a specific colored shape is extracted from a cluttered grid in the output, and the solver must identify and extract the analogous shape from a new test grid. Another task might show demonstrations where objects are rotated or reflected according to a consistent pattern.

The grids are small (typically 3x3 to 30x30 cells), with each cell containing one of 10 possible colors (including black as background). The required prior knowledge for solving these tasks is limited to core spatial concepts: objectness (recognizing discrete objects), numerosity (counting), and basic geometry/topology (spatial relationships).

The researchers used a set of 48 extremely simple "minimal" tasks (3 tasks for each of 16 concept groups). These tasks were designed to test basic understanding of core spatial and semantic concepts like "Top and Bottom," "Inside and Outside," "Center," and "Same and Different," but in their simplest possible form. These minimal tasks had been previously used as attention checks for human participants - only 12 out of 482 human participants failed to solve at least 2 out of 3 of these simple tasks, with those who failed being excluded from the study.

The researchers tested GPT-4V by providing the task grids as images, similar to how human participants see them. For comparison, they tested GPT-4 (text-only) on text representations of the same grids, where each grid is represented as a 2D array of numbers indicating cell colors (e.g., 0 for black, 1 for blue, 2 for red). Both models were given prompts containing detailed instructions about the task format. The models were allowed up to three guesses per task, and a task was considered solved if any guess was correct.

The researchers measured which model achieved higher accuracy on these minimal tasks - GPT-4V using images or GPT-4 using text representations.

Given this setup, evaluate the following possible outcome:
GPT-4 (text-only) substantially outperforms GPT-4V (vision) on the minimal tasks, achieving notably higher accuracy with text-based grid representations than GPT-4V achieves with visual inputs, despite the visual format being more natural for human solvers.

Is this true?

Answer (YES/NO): YES